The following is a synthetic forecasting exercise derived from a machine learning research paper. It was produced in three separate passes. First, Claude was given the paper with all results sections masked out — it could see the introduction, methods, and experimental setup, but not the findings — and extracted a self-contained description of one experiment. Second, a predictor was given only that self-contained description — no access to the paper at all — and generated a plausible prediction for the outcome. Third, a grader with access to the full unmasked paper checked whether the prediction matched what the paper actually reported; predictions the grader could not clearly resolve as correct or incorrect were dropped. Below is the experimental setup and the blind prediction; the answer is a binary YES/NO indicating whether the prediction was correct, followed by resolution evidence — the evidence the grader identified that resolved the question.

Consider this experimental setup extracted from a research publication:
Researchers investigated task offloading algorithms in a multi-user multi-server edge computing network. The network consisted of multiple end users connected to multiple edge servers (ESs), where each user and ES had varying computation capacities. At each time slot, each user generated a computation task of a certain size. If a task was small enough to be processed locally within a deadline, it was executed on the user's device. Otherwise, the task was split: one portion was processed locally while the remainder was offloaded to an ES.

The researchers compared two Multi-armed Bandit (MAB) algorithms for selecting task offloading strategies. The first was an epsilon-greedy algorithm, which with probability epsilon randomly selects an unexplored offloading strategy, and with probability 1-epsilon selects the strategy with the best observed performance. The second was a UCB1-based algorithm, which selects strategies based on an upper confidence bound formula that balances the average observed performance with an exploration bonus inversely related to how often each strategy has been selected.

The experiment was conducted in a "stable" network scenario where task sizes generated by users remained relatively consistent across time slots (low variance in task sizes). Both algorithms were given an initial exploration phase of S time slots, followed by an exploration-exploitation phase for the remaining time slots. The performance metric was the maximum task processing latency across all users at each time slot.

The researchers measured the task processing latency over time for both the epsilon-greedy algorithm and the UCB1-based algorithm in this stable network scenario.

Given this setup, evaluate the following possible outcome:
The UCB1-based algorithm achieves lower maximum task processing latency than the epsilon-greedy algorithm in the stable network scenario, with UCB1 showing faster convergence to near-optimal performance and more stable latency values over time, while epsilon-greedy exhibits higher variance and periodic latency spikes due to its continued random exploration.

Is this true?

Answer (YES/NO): NO